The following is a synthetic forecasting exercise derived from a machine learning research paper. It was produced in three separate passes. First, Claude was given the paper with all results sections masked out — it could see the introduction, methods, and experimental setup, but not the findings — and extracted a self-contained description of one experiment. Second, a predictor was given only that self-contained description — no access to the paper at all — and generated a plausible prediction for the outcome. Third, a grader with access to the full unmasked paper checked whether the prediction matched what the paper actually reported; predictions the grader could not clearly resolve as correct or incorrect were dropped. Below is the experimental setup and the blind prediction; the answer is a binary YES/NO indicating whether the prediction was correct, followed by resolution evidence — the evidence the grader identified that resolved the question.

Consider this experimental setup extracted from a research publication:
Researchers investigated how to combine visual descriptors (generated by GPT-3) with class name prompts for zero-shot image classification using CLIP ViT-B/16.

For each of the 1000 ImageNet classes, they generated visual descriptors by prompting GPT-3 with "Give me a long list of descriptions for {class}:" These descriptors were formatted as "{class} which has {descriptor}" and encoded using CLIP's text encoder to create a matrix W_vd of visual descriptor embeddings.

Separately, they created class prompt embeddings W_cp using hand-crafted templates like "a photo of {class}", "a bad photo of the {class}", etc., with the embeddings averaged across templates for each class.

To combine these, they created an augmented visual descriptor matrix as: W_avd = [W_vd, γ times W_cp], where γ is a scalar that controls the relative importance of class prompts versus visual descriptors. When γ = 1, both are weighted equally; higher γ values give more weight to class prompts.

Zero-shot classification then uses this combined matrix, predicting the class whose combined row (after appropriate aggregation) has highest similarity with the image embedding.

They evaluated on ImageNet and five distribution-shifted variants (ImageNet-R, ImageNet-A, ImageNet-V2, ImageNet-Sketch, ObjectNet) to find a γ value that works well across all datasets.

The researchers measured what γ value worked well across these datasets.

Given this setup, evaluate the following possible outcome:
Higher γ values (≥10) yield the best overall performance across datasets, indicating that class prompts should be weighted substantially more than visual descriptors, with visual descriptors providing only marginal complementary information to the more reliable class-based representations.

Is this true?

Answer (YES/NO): NO